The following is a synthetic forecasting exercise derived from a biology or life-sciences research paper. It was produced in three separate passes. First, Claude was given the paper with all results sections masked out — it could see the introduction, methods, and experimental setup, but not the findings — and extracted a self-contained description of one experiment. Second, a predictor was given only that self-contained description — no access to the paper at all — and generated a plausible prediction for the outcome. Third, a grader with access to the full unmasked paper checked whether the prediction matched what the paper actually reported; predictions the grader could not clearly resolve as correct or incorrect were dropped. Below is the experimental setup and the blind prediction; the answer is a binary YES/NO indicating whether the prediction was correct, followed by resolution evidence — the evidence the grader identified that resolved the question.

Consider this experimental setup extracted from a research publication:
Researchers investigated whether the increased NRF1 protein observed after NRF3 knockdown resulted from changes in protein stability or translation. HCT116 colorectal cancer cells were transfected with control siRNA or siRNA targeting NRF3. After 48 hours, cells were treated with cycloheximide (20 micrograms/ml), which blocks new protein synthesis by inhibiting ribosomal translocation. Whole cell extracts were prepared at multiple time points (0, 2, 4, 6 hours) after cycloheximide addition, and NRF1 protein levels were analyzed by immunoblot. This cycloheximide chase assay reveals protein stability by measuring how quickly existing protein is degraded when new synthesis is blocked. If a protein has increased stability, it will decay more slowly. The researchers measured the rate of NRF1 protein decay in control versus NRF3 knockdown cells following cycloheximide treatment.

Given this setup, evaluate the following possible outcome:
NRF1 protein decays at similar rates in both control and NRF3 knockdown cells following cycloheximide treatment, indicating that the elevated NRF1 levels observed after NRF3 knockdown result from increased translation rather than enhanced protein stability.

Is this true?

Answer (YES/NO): YES